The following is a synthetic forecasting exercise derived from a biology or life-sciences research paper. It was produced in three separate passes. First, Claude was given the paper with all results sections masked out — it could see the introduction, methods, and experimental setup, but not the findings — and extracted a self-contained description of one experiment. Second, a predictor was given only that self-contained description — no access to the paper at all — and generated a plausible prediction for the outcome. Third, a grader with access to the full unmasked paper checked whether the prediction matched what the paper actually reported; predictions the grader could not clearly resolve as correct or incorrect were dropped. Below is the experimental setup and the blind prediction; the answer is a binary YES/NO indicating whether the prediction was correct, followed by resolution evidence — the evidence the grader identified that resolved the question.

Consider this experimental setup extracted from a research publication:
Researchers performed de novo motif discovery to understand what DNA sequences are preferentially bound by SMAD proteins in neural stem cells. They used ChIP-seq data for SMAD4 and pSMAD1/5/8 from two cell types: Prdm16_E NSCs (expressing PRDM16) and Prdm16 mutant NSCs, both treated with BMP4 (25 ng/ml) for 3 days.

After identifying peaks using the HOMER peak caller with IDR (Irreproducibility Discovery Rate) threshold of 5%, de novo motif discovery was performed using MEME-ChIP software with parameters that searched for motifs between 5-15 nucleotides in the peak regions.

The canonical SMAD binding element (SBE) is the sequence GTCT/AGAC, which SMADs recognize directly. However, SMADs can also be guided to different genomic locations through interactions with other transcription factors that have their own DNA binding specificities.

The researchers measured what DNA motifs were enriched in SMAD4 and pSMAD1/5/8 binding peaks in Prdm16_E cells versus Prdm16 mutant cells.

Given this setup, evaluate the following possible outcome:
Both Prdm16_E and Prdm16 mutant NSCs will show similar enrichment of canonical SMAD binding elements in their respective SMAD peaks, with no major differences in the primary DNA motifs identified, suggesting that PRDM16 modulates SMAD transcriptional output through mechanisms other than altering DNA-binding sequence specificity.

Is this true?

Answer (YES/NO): NO